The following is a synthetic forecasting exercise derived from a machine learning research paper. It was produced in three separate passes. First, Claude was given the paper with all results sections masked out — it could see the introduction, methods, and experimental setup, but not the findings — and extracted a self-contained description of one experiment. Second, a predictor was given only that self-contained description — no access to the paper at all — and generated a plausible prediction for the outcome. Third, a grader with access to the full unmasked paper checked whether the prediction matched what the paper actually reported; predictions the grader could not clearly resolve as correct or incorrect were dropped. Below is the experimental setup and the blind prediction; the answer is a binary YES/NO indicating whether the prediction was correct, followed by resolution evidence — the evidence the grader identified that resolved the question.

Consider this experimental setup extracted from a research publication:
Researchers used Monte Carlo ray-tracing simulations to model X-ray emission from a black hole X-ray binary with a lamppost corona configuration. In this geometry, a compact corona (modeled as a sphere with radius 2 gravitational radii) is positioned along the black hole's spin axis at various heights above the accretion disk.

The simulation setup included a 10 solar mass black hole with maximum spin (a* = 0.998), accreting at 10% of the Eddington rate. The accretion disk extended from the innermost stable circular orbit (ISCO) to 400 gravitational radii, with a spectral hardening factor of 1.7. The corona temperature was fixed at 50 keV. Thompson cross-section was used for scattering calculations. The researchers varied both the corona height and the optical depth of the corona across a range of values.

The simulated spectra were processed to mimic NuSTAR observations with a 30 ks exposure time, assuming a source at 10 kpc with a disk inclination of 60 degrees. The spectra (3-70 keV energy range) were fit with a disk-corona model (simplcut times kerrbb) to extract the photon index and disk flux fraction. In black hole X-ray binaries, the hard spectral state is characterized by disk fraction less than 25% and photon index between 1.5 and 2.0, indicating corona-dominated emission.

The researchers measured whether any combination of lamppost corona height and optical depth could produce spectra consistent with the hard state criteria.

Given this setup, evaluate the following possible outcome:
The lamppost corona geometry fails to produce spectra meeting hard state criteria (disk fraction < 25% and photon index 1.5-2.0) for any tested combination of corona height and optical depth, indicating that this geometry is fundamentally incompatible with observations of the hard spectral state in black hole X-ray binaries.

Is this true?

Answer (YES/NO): YES